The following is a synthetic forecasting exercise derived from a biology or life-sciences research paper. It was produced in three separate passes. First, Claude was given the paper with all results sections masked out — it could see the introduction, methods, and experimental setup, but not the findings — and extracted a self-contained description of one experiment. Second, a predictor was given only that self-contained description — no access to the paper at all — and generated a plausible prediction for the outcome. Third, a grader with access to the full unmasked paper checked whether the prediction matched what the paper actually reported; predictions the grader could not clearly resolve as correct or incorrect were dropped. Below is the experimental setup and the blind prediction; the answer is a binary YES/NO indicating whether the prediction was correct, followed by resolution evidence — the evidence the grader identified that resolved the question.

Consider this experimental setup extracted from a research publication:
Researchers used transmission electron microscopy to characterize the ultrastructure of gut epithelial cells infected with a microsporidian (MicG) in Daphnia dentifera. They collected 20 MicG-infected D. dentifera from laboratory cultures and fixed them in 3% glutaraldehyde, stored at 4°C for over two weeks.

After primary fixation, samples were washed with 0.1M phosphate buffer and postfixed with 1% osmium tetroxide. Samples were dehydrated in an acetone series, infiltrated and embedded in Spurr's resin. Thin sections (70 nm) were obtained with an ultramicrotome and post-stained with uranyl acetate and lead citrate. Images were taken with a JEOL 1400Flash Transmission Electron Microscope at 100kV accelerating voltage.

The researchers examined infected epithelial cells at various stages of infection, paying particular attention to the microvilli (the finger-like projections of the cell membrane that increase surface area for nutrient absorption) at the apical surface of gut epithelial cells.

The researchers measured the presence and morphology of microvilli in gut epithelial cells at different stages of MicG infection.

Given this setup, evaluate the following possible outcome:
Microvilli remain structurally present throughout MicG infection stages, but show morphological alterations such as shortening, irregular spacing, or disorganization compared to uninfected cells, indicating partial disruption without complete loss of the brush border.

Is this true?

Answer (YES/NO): NO